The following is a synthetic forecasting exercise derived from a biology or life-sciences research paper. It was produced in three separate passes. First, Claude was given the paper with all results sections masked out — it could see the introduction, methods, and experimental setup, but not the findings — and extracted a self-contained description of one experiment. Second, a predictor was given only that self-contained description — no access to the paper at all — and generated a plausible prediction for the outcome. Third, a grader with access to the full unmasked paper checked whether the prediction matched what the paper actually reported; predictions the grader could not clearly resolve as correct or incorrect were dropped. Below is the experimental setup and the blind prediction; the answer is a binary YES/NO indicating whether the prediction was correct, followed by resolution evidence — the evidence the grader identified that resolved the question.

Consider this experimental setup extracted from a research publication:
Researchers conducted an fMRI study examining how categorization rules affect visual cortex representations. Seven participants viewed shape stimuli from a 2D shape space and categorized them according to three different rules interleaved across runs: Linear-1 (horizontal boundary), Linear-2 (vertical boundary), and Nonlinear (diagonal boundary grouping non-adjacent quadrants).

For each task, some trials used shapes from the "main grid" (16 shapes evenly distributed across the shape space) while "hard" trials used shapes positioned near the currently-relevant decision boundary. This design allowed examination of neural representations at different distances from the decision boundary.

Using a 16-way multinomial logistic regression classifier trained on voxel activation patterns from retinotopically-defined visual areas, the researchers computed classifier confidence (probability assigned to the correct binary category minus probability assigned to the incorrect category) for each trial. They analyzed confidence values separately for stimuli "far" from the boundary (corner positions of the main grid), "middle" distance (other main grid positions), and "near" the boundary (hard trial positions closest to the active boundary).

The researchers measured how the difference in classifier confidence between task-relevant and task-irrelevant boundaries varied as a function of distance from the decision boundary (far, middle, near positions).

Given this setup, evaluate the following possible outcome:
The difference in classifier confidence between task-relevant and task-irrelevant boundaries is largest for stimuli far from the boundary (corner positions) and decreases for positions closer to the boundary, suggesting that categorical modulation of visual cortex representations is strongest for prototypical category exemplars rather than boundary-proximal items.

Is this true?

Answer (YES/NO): NO